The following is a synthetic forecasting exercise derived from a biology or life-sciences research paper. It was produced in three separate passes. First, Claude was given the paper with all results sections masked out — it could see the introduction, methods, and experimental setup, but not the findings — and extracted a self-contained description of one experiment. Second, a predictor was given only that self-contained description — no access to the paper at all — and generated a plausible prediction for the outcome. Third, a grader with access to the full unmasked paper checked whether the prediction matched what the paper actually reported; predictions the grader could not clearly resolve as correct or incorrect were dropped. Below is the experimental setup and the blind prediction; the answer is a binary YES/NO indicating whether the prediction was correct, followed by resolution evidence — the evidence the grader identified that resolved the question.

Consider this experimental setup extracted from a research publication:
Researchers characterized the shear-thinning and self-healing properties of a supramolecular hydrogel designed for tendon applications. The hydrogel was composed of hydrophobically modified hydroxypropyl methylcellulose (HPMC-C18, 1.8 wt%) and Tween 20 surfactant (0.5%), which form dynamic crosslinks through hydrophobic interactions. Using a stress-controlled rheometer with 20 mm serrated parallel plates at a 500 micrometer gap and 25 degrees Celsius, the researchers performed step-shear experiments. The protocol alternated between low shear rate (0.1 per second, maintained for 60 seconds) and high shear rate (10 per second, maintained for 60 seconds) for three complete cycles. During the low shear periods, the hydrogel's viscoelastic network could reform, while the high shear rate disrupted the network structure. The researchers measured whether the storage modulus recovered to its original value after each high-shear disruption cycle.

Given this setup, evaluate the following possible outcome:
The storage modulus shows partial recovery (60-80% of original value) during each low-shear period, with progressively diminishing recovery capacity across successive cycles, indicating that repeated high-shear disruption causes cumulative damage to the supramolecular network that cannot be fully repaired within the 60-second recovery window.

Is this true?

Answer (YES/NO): NO